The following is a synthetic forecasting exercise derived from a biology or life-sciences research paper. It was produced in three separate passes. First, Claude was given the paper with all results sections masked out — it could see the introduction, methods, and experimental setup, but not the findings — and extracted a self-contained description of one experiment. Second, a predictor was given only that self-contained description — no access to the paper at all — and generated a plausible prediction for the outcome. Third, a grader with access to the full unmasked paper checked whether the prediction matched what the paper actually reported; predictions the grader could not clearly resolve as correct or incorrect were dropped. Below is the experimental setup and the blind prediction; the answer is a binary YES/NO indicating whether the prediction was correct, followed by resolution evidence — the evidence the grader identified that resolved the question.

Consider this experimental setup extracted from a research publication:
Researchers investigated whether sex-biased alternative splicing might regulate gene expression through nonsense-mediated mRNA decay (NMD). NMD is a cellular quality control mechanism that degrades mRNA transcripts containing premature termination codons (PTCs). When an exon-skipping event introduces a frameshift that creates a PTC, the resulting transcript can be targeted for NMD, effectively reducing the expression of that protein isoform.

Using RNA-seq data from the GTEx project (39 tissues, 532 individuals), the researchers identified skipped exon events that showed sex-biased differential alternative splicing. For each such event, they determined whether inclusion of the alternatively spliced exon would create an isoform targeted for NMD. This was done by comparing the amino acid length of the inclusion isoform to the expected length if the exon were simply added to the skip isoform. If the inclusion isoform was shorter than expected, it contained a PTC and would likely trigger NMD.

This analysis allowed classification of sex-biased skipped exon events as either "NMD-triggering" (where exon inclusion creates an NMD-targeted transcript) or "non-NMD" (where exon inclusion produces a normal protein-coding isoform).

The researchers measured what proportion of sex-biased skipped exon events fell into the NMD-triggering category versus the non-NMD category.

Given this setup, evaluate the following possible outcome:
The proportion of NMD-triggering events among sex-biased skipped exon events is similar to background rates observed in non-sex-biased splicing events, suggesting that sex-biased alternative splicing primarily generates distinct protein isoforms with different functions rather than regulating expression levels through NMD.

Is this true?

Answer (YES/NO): NO